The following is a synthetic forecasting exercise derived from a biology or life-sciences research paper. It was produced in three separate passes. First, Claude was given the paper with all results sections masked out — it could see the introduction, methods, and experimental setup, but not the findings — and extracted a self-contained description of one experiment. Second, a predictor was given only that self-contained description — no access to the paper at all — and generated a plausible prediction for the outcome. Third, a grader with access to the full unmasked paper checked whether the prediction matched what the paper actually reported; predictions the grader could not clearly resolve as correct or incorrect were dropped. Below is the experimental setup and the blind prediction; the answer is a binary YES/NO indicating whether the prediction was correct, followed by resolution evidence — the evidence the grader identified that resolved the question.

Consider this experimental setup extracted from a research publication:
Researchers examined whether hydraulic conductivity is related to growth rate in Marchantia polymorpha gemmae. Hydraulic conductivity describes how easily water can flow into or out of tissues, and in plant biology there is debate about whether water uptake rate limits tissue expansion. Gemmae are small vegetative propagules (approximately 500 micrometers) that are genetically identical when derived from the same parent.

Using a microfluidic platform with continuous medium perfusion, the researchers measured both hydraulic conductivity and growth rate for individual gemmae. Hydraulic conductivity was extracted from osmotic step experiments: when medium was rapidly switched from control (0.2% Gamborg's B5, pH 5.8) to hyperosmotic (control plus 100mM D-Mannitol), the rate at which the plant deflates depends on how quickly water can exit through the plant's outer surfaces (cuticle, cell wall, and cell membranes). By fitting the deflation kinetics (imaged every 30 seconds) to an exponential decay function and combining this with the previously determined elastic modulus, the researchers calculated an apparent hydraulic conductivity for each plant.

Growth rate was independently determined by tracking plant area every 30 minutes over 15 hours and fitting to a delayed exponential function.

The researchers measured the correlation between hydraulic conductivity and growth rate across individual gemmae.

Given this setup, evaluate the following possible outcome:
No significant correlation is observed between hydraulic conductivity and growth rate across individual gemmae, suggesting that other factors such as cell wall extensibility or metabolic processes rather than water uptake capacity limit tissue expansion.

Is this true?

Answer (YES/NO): NO